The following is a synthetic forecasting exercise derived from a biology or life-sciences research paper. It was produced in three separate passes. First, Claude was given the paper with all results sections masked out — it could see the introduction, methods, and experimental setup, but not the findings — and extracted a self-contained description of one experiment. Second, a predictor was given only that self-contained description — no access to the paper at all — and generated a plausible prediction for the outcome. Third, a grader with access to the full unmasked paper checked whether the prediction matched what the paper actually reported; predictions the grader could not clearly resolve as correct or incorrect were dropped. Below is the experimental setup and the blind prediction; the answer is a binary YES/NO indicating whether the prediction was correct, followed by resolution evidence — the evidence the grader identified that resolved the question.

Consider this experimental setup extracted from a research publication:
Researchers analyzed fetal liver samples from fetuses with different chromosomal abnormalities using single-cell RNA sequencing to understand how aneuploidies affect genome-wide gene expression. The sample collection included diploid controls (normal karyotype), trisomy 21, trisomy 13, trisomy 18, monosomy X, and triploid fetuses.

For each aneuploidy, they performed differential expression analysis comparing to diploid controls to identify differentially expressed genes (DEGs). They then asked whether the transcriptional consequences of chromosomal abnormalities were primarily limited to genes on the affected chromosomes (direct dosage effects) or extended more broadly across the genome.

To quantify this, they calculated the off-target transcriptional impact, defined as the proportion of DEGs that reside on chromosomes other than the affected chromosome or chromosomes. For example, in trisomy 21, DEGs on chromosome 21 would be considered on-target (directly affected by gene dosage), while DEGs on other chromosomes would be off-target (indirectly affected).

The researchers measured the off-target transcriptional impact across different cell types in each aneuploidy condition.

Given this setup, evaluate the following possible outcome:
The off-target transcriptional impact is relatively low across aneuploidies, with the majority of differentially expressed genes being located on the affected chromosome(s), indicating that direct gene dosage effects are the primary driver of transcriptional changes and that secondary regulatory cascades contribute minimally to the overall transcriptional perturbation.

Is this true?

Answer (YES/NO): NO